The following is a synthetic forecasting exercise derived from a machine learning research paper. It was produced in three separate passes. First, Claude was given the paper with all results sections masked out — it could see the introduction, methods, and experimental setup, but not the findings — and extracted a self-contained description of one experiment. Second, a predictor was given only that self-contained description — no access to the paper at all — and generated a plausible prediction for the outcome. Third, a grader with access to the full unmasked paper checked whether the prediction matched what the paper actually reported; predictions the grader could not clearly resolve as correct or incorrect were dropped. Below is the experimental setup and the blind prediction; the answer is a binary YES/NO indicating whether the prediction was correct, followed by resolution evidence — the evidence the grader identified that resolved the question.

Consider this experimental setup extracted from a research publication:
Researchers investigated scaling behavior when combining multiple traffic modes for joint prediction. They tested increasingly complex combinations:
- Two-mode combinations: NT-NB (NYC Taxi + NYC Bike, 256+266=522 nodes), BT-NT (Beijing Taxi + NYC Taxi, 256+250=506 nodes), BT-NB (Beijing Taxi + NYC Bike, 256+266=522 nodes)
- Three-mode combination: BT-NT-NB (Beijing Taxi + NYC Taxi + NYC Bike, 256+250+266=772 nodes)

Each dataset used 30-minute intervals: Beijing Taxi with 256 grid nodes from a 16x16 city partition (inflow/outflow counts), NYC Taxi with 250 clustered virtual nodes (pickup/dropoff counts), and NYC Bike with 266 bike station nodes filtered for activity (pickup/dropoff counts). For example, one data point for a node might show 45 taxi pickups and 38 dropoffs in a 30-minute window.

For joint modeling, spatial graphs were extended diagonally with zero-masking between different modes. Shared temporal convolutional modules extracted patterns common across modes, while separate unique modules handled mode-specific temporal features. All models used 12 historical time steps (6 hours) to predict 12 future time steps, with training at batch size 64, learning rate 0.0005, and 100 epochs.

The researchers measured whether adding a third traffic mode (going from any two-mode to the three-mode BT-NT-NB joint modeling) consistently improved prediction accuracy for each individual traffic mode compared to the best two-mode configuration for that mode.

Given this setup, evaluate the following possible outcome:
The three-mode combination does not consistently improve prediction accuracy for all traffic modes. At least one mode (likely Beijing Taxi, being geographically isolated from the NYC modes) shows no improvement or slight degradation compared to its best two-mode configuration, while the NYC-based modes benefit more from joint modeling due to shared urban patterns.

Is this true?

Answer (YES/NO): NO